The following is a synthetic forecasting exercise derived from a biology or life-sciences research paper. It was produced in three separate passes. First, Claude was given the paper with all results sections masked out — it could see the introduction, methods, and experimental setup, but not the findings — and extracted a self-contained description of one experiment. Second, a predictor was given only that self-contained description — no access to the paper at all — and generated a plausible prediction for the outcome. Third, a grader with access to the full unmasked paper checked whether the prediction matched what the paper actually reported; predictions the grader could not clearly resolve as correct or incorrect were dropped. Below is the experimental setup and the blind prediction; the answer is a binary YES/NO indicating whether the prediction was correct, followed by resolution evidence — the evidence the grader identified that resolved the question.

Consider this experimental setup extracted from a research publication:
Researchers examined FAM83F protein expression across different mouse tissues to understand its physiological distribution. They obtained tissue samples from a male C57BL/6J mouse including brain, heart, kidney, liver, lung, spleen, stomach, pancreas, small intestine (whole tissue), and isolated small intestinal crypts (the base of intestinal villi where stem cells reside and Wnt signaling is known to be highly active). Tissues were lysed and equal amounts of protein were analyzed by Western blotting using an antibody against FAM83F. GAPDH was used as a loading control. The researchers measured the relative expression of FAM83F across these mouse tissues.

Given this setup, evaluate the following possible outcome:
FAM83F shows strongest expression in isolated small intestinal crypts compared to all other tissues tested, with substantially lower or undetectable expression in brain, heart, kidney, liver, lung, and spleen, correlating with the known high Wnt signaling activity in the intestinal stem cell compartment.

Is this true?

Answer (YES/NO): NO